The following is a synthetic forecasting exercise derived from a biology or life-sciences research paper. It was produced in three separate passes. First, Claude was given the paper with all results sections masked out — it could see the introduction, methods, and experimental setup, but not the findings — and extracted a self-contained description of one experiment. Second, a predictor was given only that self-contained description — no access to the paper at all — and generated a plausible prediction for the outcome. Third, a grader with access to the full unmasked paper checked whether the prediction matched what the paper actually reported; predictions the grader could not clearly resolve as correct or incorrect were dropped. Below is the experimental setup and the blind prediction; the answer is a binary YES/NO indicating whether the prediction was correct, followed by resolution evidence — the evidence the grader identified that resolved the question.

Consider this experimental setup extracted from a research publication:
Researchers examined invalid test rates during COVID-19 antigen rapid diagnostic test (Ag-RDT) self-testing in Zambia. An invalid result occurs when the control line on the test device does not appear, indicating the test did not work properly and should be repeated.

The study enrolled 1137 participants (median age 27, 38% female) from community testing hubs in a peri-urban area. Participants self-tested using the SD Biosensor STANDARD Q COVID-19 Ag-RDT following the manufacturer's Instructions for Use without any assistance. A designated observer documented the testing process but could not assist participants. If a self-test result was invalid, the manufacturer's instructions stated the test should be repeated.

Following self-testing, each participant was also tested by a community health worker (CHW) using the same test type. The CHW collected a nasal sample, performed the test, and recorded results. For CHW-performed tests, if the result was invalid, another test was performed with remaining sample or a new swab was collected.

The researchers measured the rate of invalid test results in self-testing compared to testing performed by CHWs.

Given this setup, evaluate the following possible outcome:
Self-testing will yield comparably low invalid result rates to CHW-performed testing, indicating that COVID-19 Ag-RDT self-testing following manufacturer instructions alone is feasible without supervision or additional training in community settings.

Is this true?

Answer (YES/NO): YES